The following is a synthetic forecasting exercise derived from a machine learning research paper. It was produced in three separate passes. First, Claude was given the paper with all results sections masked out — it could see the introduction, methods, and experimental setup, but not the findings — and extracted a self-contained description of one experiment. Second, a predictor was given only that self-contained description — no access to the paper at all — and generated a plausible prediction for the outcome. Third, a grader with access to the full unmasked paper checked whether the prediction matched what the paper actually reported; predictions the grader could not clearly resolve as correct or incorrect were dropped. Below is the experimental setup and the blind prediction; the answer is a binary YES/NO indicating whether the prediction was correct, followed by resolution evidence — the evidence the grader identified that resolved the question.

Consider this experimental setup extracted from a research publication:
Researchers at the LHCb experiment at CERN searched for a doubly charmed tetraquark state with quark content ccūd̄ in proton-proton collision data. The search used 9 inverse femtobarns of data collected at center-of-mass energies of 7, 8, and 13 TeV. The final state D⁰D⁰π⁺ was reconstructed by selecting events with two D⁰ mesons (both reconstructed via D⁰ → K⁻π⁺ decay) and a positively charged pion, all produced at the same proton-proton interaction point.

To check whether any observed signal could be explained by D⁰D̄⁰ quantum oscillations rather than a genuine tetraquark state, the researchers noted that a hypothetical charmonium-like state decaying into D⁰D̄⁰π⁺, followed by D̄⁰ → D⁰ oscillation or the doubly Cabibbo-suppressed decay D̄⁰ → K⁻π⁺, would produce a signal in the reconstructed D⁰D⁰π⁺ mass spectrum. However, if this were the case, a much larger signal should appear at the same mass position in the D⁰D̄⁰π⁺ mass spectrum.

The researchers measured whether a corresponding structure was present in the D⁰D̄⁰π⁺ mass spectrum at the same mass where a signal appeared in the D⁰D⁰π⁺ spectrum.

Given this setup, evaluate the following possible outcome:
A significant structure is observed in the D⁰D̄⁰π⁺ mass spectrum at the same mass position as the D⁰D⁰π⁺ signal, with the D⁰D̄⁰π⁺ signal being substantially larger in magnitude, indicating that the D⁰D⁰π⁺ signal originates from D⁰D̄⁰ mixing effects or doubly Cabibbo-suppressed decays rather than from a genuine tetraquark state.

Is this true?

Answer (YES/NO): NO